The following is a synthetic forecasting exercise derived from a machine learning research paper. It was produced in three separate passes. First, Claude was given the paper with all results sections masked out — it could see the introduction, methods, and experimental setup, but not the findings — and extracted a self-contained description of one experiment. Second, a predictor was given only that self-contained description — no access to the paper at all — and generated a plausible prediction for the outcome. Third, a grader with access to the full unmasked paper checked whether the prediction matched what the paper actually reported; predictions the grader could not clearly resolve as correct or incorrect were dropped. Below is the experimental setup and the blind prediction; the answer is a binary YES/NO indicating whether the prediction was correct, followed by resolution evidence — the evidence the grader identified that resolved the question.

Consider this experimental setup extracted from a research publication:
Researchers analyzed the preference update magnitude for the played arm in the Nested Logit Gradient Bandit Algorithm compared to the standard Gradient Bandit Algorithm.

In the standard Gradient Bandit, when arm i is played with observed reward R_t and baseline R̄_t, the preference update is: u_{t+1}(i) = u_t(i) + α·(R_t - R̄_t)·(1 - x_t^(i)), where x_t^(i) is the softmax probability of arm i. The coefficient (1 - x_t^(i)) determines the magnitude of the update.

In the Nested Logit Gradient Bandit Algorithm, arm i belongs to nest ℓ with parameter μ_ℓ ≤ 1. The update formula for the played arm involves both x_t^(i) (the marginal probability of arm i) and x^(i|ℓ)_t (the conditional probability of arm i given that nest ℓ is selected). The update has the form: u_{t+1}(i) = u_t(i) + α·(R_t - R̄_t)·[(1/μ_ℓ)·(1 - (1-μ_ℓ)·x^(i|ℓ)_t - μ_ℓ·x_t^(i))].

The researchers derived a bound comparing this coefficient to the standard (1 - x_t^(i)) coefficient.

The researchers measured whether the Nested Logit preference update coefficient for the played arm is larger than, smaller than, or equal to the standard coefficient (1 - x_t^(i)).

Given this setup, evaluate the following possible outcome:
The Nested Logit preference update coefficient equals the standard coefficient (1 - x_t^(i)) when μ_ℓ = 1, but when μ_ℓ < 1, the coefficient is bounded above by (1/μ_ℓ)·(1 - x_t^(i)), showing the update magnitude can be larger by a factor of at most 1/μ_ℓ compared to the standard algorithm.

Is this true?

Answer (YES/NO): NO